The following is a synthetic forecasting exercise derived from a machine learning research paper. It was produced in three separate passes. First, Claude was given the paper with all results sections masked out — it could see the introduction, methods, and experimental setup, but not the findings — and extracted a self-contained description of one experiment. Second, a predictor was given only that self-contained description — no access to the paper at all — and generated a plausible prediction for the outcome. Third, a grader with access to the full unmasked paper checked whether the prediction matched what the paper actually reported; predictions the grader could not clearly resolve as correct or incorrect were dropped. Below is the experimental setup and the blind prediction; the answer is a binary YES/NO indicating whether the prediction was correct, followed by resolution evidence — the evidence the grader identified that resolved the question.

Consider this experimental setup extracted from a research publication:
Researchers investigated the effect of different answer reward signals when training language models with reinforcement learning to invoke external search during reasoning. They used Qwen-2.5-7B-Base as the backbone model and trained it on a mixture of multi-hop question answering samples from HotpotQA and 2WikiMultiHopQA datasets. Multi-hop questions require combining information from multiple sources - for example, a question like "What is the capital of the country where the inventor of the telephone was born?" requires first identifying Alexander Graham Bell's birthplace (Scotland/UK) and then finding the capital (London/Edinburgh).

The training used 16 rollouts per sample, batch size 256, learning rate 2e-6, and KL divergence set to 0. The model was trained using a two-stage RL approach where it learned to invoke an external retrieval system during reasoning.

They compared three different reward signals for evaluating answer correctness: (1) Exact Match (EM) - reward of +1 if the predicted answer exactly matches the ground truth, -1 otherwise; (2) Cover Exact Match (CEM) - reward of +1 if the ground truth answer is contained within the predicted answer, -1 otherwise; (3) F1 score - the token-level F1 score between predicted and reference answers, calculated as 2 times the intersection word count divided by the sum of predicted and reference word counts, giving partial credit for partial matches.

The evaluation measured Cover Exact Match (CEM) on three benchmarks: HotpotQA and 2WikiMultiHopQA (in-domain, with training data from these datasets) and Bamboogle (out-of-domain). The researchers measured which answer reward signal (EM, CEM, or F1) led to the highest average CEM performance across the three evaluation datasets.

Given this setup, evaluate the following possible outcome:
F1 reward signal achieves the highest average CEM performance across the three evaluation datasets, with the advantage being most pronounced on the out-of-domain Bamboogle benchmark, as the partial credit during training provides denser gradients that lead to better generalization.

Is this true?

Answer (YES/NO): NO